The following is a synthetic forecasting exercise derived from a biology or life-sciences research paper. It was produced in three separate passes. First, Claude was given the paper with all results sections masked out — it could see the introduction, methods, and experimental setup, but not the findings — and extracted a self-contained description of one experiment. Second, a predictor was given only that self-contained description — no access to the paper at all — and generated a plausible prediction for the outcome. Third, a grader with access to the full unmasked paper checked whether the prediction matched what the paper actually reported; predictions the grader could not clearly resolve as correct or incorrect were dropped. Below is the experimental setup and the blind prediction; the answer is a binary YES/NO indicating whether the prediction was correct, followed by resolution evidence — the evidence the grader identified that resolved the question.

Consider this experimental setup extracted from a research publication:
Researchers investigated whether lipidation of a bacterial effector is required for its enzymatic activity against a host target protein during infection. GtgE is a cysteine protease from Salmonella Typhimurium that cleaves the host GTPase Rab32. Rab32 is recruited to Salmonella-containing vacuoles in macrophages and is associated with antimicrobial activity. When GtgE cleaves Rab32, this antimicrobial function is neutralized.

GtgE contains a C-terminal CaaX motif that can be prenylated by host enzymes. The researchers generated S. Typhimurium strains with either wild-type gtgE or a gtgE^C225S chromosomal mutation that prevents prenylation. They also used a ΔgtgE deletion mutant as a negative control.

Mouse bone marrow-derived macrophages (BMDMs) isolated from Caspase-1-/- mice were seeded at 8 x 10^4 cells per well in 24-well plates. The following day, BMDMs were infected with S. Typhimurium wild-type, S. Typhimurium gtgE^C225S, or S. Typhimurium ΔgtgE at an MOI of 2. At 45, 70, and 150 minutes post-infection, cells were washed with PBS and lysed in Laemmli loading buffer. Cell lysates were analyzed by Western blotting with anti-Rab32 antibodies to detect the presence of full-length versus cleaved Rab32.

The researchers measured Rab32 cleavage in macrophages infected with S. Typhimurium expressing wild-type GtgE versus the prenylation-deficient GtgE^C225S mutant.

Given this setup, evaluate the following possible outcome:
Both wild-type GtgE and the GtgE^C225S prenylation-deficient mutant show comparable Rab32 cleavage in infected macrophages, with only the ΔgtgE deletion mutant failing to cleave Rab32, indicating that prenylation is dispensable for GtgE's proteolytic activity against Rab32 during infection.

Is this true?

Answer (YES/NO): NO